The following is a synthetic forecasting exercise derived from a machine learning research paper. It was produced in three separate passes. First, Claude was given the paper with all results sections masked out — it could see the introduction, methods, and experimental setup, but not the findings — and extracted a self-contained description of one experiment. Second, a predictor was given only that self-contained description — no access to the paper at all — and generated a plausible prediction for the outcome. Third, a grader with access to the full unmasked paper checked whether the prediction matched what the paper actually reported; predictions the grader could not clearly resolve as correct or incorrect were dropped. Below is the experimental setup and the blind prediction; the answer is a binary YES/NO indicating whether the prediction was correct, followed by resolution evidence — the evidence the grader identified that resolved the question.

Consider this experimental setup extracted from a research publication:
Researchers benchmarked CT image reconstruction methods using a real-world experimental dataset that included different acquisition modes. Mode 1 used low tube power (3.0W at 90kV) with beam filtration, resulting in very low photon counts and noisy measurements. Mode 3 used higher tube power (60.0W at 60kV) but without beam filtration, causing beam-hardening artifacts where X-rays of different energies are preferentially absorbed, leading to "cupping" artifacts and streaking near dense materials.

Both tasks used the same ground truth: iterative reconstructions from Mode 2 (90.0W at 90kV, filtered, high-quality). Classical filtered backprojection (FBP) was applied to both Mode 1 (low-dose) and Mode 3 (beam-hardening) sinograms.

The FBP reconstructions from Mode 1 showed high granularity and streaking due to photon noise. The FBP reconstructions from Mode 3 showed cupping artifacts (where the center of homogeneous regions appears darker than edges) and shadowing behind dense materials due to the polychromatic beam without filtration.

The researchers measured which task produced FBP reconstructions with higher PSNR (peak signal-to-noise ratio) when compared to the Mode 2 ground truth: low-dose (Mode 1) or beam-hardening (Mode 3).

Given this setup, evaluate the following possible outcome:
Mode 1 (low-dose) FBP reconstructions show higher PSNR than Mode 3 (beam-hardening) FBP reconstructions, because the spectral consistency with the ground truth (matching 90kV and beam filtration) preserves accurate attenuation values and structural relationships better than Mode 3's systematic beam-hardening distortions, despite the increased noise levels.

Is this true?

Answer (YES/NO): YES